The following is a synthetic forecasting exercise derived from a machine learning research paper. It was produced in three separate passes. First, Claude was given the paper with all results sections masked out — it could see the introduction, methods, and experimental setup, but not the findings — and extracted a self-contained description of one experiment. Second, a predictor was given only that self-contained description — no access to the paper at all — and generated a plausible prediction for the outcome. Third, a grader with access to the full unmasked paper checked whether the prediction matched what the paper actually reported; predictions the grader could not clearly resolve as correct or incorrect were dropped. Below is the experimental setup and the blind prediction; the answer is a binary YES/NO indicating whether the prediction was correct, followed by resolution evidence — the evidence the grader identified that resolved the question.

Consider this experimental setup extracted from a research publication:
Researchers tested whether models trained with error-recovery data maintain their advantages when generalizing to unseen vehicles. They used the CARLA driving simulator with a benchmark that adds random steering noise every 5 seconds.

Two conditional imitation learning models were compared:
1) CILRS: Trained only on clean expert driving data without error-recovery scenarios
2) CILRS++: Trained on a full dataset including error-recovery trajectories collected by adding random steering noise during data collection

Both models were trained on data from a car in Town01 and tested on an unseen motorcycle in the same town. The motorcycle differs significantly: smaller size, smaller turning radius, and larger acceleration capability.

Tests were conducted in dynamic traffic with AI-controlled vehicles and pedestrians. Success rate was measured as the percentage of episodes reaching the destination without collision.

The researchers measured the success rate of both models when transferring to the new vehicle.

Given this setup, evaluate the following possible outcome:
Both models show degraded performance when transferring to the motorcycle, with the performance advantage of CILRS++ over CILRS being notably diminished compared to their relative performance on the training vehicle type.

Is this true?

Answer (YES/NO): NO